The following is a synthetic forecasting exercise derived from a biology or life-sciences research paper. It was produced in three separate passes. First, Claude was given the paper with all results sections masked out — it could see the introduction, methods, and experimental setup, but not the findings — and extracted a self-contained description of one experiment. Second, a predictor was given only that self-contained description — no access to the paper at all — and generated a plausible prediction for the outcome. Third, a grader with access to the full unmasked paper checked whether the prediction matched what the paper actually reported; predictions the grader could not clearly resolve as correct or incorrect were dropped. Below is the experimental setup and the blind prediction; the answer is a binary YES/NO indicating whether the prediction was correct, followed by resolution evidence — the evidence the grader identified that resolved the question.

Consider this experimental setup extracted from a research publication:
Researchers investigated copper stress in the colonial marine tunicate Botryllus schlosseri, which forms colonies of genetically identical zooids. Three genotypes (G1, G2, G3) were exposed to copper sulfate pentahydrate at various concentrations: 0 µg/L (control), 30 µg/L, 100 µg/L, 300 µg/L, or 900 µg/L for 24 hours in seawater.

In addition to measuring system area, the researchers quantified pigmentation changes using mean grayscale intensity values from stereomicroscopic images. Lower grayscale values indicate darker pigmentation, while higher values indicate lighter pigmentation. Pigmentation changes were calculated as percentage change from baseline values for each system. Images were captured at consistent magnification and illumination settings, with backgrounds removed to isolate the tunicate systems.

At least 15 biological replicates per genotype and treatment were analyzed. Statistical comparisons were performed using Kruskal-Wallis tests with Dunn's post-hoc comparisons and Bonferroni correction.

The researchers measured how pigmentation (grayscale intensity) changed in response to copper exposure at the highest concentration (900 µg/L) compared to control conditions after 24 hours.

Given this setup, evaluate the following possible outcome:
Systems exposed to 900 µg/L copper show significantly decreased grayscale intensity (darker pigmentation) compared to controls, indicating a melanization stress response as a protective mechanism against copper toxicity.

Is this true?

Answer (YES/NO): YES